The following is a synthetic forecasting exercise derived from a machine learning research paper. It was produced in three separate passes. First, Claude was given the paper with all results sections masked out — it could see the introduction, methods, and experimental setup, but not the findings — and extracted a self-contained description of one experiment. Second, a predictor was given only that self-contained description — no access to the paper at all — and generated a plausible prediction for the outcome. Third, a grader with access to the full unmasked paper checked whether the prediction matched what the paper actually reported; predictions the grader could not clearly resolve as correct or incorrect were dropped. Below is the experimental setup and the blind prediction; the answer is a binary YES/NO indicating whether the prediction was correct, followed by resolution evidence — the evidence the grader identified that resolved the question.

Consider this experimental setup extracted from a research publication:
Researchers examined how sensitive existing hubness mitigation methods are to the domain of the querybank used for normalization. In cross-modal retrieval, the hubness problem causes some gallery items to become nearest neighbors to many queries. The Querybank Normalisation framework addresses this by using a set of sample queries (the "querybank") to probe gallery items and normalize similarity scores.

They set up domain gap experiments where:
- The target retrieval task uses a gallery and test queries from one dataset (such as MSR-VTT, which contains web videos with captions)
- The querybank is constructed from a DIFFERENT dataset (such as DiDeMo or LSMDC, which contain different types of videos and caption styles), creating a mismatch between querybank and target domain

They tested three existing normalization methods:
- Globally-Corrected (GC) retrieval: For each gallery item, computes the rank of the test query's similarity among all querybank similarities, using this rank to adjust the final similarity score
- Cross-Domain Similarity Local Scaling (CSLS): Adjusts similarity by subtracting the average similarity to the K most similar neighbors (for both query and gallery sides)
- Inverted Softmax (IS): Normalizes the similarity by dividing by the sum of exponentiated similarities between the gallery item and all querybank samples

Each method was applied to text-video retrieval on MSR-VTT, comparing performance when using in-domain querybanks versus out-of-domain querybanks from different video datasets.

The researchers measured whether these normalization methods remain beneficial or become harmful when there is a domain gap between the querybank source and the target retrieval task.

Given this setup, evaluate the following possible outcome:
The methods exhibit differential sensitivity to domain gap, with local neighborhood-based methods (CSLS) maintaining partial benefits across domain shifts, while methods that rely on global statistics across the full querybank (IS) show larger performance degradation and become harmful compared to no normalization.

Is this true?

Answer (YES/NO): NO